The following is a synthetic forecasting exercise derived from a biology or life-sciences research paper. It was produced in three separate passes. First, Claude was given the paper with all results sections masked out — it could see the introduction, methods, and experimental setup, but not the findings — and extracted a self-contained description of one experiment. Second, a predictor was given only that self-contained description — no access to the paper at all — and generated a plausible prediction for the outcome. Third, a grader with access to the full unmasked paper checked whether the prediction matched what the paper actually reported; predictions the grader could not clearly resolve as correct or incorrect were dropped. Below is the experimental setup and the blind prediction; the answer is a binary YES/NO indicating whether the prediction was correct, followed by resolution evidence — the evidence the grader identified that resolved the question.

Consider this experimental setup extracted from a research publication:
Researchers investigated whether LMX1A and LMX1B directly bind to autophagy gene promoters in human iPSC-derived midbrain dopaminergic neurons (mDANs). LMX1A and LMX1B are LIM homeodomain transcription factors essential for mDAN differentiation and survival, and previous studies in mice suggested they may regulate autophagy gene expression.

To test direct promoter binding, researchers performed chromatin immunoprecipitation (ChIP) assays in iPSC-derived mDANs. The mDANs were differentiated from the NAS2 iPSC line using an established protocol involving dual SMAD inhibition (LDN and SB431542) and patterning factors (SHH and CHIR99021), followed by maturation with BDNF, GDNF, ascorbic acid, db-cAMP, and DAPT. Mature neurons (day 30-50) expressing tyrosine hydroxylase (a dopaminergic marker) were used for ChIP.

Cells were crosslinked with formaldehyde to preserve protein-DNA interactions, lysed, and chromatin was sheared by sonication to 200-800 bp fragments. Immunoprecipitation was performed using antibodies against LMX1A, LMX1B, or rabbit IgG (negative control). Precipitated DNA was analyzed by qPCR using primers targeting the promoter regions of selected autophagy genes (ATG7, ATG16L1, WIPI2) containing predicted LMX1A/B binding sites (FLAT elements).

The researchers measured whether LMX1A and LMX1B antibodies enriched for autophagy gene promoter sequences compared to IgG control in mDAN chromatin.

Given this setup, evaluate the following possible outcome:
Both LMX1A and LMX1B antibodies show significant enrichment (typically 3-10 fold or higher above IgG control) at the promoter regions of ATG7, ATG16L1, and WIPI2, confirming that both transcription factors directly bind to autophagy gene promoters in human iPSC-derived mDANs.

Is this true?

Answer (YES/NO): NO